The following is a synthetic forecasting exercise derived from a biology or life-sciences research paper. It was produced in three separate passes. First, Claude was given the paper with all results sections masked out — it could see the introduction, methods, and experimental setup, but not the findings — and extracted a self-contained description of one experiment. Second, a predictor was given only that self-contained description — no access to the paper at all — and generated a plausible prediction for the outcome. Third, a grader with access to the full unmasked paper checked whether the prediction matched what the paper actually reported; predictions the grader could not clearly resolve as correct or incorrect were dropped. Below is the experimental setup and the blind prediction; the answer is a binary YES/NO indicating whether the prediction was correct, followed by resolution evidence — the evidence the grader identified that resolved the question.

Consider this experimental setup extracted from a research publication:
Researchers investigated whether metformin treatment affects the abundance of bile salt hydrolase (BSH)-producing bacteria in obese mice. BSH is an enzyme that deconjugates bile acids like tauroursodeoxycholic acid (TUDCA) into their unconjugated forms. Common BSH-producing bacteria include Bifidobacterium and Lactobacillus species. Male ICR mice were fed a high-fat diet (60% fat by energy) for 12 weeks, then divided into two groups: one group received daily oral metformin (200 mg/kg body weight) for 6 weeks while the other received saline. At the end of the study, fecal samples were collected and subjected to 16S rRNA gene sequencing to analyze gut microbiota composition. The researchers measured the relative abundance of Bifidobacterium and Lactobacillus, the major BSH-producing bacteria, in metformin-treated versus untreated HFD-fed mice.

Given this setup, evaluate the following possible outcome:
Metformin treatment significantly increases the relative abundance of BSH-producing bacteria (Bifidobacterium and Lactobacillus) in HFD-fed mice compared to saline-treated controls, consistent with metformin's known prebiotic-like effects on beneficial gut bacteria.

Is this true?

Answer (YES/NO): NO